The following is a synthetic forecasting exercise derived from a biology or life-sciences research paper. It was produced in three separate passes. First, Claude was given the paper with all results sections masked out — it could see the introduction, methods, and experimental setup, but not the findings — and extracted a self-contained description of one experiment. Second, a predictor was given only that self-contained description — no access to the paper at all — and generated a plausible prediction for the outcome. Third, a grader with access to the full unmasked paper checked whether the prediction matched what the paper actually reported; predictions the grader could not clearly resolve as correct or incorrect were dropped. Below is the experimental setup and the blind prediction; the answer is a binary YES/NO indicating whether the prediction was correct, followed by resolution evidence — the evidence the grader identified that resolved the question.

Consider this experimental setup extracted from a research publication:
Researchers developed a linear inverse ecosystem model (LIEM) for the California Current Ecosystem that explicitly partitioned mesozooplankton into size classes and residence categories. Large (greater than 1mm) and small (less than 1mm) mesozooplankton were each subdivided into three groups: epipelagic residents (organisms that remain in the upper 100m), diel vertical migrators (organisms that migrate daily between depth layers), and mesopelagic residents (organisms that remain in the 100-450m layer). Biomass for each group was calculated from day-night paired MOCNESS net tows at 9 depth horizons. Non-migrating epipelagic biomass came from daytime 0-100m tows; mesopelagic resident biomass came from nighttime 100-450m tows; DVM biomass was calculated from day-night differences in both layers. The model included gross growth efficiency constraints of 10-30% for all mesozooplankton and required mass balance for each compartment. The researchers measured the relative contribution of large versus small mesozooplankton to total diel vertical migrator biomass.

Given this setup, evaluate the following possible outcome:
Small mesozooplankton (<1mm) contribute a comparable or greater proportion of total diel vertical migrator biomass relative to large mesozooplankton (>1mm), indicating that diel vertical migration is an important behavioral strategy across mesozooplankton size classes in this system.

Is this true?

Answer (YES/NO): YES